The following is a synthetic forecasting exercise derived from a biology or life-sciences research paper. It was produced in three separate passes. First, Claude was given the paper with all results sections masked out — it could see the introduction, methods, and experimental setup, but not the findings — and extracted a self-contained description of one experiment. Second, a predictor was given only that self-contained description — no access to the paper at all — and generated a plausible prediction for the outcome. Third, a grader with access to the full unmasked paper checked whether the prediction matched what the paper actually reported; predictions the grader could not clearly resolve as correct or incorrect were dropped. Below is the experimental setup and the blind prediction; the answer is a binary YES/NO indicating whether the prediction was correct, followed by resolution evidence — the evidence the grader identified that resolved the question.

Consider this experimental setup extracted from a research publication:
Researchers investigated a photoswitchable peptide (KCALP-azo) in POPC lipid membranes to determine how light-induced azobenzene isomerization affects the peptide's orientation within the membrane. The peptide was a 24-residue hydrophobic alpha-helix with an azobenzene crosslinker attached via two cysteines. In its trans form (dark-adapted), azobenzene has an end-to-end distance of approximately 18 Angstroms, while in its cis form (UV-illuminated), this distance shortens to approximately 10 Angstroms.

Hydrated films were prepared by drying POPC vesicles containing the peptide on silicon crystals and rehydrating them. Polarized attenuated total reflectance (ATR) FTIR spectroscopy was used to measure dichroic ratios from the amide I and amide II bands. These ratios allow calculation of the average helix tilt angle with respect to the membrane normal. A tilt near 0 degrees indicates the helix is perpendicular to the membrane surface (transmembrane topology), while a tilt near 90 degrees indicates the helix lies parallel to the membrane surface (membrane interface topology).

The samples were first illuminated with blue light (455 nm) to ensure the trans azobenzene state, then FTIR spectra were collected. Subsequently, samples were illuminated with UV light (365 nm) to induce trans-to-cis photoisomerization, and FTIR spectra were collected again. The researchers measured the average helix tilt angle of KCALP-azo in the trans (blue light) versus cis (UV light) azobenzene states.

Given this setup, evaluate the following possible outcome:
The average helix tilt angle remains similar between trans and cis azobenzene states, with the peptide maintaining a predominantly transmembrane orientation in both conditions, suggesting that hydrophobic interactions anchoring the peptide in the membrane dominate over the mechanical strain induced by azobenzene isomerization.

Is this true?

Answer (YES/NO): NO